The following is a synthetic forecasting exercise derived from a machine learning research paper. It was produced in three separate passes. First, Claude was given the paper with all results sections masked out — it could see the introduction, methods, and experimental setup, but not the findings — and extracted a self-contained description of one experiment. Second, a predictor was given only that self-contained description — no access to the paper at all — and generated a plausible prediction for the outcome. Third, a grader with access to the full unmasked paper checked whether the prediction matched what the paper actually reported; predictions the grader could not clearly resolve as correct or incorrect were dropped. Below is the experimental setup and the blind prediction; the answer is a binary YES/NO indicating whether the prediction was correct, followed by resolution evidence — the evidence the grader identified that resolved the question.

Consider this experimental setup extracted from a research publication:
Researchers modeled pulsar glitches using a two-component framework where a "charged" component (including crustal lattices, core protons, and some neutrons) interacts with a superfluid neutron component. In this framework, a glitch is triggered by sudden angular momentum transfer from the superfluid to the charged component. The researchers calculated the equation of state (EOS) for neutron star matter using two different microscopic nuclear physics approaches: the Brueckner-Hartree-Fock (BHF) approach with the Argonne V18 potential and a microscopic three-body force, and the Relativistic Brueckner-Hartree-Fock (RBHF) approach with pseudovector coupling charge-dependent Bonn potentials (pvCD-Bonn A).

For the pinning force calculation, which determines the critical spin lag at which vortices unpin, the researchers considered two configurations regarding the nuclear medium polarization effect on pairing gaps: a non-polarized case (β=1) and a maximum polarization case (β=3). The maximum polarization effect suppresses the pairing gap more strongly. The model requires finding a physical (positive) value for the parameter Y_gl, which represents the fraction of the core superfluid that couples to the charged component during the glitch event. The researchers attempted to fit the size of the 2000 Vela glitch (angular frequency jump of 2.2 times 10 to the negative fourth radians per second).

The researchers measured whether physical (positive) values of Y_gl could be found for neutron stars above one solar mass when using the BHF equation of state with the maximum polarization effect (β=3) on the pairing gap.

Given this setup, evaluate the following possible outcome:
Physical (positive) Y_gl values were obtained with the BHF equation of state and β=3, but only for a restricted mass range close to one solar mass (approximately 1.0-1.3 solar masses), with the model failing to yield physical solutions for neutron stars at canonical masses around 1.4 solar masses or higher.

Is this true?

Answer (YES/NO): NO